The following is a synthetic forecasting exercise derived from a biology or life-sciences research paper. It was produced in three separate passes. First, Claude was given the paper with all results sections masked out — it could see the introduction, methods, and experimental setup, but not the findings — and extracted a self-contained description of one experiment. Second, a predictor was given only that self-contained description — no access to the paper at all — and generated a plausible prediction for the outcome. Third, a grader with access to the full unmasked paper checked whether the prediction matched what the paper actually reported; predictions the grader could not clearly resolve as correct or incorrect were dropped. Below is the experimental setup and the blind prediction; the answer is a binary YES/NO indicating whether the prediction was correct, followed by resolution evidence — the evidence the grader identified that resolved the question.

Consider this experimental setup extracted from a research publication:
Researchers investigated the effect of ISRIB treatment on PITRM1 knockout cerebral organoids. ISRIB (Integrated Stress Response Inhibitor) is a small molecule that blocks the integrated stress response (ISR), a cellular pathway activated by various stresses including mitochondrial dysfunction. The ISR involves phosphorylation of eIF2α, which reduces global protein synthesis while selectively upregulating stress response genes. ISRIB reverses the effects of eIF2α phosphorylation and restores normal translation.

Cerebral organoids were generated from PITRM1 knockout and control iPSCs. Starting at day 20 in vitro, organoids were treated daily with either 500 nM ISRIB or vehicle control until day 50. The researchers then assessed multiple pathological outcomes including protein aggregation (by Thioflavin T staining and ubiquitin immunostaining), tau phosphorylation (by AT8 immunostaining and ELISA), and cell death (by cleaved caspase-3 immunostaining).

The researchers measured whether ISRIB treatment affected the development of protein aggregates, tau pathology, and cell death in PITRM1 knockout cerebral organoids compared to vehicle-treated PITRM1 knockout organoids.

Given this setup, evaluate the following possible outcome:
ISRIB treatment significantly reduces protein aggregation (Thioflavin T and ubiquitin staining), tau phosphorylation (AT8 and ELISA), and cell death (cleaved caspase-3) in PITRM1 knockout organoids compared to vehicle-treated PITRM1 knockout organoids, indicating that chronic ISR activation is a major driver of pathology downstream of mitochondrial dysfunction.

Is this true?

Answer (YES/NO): NO